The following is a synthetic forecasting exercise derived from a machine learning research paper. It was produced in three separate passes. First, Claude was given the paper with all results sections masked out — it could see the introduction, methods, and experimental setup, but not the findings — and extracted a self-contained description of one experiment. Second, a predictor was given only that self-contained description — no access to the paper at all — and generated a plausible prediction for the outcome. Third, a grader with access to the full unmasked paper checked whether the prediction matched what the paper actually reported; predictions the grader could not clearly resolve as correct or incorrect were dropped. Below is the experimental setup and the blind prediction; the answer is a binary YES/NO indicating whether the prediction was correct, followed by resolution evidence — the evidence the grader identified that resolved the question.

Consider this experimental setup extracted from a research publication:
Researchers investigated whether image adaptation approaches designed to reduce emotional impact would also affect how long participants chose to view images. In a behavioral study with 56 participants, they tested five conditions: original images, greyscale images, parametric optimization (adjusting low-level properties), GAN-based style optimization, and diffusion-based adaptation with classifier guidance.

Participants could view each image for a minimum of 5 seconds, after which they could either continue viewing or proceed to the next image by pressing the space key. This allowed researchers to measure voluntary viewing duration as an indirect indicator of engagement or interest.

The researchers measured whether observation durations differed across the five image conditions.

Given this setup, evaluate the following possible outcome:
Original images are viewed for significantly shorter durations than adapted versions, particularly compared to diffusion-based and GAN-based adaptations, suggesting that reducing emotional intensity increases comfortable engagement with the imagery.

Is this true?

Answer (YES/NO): NO